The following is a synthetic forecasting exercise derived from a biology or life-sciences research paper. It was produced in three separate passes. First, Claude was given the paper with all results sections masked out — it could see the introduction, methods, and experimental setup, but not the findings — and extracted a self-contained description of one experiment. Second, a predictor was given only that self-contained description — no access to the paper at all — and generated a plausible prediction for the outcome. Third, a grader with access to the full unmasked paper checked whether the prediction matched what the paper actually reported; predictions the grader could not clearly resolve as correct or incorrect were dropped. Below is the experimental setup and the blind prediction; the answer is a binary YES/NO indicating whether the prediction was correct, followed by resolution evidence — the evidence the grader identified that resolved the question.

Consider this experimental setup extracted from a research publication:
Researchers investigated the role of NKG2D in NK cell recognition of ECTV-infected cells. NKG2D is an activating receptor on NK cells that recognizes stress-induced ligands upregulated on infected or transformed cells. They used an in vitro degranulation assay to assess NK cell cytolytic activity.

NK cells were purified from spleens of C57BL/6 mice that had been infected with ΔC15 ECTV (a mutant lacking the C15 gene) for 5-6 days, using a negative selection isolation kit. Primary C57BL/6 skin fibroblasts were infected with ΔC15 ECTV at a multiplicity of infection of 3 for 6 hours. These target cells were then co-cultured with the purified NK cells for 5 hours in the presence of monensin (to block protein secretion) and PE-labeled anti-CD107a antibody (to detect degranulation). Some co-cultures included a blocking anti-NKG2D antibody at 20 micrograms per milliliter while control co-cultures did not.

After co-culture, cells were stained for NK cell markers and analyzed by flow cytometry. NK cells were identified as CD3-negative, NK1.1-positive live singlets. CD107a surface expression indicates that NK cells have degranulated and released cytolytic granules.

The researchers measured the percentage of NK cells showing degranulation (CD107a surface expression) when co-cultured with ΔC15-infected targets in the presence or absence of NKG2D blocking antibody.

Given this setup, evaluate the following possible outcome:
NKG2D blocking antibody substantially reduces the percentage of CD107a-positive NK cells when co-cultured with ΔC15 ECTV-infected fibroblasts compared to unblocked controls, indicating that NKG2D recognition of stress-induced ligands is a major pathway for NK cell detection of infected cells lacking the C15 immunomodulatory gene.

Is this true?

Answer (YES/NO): YES